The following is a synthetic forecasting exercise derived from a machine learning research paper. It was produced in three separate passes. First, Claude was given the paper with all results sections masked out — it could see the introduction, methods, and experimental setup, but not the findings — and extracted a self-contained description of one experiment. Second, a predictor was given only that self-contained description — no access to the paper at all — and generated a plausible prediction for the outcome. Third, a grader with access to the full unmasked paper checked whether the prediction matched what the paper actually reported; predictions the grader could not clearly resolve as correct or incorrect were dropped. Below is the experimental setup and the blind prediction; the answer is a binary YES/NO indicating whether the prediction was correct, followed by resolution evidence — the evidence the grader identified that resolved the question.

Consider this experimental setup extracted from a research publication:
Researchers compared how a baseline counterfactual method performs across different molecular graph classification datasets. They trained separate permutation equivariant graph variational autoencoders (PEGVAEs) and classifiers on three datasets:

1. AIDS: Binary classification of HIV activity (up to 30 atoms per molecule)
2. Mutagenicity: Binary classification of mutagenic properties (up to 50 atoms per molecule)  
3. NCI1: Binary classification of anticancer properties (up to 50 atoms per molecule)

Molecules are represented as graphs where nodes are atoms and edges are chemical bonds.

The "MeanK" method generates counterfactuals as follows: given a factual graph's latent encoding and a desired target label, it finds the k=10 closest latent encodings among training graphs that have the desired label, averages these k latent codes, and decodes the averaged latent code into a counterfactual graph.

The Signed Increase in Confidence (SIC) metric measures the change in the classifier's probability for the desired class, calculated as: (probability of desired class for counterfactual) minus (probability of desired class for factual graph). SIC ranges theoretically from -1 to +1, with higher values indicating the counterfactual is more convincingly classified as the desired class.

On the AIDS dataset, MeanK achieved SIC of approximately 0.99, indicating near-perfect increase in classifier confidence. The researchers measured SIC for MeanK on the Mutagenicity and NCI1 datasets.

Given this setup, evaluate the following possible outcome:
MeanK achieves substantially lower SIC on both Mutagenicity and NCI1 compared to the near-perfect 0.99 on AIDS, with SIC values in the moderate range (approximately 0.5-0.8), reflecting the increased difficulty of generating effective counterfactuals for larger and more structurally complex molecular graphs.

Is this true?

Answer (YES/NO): NO